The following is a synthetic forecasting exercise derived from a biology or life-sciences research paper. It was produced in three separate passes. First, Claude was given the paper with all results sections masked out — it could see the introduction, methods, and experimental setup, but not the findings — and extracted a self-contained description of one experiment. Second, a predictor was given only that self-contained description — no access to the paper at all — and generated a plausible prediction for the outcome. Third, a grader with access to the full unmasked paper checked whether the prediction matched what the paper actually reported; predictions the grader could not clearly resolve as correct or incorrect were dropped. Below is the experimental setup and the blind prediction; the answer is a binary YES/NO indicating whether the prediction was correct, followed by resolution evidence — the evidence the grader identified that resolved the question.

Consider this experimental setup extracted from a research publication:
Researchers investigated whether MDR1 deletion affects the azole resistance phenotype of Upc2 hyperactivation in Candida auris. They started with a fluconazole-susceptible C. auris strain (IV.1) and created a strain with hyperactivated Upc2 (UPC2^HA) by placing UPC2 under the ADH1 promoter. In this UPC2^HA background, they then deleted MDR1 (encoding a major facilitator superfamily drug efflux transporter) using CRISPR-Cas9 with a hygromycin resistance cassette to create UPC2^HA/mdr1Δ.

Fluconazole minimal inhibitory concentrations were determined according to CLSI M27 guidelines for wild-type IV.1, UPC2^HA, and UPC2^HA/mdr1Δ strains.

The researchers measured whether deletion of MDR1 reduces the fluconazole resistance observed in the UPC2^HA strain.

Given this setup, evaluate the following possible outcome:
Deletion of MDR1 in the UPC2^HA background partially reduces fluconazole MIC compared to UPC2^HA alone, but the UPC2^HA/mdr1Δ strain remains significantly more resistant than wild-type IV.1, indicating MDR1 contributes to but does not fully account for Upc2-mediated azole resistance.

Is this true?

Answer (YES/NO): NO